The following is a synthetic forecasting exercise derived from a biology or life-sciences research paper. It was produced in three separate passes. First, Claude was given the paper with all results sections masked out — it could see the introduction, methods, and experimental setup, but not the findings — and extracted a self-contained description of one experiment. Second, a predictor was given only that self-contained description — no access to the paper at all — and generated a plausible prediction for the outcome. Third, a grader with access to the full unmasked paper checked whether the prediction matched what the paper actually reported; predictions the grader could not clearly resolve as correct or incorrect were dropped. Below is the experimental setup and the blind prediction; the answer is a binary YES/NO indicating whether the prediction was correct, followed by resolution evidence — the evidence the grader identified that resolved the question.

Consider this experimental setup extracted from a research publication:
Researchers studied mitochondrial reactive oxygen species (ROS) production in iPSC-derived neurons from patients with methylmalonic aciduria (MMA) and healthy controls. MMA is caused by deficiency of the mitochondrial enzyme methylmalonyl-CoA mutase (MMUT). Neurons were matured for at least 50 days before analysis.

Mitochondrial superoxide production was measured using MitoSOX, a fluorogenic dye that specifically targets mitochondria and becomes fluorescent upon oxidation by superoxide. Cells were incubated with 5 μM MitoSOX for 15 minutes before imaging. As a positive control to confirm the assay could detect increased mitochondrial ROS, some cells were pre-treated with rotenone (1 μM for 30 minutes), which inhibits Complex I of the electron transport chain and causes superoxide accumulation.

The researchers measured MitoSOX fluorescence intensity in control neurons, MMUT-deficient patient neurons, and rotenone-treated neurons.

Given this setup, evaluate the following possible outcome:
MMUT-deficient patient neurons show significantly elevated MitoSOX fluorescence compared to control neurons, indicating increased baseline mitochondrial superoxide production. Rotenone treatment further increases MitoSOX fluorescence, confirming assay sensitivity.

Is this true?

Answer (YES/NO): NO